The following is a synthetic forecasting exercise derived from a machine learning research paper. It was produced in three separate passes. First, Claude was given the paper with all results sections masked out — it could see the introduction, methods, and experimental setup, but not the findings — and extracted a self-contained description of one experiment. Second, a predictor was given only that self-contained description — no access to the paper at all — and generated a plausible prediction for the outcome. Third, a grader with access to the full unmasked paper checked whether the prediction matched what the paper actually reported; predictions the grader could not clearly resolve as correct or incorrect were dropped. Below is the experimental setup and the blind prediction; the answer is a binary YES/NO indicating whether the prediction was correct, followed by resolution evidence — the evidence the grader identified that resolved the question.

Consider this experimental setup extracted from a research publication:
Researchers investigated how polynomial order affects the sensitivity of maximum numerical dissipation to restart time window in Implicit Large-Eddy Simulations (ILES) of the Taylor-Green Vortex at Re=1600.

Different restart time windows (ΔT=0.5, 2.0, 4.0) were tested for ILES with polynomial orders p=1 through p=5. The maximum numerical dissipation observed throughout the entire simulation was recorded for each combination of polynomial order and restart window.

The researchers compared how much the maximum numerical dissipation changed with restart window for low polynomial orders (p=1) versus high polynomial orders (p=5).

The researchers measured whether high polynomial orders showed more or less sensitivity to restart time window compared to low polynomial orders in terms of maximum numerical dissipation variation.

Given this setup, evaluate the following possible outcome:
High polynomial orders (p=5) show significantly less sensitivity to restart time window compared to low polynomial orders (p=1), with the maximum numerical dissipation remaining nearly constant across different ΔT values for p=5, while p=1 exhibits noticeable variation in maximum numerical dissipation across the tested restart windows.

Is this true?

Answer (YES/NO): YES